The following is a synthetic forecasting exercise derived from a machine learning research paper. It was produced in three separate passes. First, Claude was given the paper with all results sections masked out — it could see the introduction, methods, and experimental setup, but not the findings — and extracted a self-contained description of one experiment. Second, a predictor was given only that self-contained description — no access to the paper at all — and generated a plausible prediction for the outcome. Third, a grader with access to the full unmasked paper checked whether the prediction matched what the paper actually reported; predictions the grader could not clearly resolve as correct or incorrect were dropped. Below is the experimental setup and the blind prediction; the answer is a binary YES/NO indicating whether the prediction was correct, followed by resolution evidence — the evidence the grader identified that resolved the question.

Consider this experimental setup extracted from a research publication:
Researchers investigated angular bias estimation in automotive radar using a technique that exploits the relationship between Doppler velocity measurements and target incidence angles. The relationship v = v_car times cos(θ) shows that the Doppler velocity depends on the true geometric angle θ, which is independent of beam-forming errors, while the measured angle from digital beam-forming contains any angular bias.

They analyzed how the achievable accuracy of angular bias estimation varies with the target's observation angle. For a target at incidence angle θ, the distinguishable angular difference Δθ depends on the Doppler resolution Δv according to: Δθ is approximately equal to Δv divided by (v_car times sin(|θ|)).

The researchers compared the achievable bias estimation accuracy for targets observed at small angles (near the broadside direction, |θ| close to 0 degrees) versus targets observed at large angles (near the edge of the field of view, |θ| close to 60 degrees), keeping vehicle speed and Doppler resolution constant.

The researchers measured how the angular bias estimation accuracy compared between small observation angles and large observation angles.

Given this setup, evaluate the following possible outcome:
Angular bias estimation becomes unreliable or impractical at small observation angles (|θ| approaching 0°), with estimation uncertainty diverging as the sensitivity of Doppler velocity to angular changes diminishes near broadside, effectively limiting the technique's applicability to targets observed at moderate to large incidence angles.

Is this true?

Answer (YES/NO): YES